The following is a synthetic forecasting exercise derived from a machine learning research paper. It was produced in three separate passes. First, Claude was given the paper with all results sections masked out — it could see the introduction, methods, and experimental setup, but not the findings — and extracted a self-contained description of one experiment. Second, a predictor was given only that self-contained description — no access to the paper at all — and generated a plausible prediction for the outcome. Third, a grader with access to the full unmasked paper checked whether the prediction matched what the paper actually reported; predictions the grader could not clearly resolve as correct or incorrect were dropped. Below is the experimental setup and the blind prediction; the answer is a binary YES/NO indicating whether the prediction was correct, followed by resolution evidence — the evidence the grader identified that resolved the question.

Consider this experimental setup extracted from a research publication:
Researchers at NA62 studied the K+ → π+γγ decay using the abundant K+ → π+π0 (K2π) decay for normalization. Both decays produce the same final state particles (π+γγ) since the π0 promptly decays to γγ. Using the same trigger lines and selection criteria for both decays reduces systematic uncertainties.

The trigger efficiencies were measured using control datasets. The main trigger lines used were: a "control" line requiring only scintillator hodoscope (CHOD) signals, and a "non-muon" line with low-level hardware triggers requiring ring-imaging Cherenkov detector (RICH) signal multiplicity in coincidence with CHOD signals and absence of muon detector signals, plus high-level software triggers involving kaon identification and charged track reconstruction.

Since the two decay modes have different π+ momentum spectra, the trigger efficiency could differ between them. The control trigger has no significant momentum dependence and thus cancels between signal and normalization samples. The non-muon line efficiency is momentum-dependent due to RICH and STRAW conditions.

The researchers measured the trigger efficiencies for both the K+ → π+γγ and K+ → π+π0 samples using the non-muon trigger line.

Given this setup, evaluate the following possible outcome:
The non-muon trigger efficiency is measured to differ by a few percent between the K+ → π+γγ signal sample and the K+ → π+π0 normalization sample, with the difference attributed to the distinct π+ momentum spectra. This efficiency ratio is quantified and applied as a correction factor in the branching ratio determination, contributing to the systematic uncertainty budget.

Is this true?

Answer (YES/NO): NO